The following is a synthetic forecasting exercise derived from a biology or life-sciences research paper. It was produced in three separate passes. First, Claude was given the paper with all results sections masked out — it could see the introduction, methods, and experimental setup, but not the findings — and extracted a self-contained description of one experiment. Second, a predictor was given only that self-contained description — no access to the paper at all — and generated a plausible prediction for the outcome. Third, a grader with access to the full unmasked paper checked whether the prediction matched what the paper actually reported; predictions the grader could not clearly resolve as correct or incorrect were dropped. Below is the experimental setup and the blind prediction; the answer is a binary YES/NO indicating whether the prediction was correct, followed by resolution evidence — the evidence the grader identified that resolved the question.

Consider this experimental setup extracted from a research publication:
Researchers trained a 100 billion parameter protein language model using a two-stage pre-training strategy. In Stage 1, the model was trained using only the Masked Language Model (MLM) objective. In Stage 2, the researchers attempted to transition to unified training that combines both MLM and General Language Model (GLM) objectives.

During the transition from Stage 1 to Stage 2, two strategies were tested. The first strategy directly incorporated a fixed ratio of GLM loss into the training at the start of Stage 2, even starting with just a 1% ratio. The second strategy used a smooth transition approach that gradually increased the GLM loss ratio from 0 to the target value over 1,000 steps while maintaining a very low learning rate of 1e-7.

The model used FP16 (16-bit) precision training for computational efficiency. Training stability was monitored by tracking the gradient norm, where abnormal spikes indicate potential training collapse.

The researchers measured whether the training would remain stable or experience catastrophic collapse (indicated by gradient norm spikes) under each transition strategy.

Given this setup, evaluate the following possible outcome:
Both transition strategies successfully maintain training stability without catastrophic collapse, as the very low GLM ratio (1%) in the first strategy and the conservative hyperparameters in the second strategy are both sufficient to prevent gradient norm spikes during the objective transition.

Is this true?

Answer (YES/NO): NO